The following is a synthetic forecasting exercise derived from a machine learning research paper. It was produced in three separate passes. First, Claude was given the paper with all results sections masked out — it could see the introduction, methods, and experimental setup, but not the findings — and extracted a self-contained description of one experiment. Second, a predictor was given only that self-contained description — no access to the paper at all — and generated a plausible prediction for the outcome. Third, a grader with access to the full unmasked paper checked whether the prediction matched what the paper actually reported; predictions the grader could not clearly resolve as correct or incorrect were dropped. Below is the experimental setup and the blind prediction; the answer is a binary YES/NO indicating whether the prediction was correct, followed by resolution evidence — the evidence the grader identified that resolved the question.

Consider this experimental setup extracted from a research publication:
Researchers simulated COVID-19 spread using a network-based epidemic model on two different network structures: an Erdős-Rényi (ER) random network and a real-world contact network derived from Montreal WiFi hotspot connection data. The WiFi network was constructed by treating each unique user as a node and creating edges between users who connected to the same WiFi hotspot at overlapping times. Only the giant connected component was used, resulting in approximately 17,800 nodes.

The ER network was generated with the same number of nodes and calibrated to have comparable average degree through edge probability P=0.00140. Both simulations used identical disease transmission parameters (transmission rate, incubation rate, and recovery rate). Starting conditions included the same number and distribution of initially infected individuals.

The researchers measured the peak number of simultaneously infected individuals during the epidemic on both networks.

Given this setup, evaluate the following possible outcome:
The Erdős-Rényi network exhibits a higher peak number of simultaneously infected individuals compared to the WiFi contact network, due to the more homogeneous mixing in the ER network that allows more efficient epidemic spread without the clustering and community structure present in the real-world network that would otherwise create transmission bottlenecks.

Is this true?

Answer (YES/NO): YES